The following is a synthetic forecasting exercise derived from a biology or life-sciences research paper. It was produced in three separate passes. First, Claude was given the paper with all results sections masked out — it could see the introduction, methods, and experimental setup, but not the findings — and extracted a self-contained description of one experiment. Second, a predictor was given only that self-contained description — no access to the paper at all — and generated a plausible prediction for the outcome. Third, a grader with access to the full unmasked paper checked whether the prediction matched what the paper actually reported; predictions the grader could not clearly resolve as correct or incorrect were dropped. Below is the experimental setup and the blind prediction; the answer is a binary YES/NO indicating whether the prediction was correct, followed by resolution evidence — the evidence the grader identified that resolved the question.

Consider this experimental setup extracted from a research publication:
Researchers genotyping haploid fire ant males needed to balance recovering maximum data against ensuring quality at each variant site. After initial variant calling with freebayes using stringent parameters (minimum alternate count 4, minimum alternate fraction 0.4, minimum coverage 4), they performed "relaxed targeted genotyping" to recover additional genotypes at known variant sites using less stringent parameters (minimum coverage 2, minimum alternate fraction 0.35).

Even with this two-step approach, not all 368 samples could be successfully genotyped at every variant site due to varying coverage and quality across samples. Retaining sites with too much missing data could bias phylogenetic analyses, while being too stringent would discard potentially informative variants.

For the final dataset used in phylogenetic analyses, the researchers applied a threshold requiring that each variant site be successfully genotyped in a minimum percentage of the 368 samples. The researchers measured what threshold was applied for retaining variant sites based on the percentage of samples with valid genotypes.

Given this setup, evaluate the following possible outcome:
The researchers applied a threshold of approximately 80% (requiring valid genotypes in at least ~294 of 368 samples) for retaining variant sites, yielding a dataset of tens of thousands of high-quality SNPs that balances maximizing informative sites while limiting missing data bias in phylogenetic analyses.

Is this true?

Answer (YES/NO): NO